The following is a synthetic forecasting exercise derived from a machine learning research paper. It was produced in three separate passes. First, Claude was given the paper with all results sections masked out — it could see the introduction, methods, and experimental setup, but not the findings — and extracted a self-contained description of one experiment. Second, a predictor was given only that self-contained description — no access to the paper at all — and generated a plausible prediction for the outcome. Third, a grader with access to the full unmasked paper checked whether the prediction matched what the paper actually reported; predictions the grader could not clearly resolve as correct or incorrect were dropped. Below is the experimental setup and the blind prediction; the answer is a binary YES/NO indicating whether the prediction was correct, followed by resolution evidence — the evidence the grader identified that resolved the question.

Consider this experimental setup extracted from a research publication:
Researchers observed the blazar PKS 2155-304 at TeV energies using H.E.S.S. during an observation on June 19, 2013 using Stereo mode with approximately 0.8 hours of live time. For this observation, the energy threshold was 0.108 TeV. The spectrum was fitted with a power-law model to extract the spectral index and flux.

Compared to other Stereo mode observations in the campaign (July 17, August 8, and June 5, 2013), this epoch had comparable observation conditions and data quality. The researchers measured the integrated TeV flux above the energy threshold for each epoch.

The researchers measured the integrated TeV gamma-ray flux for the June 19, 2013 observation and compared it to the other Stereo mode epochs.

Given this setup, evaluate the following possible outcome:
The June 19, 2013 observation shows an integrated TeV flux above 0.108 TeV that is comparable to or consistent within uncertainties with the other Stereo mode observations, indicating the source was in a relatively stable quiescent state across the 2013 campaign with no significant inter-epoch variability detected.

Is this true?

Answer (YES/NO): NO